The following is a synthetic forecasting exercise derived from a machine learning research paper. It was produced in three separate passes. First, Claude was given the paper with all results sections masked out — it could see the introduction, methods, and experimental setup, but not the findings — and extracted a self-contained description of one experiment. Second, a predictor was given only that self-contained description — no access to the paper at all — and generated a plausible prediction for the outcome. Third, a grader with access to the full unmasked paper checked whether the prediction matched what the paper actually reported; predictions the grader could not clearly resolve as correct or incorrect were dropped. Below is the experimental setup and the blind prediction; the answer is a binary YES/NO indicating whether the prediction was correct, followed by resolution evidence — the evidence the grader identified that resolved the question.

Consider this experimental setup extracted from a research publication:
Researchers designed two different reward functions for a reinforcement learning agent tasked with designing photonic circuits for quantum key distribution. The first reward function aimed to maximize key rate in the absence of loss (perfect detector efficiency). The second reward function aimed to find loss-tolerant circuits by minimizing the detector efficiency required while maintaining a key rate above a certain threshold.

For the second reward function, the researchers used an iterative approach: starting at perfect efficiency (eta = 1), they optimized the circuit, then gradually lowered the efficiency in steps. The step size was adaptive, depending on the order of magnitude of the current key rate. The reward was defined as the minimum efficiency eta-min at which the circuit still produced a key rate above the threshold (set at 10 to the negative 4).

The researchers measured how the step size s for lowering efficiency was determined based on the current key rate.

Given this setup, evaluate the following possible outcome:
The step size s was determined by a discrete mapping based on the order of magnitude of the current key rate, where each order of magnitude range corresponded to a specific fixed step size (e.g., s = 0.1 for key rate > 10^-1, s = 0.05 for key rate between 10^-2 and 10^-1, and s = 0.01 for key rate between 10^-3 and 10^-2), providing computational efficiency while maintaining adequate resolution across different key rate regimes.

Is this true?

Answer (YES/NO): NO